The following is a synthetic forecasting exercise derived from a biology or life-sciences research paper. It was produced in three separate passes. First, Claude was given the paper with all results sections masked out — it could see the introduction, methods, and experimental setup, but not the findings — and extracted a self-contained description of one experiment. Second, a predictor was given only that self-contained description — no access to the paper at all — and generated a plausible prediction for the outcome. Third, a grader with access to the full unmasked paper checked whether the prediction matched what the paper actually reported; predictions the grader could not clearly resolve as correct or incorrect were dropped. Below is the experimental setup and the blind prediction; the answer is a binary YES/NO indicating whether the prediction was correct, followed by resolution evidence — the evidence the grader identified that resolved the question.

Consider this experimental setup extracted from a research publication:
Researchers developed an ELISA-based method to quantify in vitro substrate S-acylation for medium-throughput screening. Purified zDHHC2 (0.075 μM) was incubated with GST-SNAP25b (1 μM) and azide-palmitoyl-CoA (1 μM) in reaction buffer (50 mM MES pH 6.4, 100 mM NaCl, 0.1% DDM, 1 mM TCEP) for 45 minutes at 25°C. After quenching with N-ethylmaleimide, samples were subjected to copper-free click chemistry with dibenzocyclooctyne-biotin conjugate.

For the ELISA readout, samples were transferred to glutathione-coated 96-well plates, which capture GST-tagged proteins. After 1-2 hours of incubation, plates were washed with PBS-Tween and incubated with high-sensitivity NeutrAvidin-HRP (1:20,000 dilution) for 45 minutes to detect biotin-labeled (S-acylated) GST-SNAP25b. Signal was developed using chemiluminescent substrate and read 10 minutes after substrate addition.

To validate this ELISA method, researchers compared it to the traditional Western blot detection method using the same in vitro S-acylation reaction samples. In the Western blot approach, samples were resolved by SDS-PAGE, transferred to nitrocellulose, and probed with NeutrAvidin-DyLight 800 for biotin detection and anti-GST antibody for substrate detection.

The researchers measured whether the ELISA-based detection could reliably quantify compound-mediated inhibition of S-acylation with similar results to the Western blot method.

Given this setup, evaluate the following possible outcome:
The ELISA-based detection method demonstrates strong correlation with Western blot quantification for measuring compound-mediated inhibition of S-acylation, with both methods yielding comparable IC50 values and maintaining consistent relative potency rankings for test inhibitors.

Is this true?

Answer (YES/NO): NO